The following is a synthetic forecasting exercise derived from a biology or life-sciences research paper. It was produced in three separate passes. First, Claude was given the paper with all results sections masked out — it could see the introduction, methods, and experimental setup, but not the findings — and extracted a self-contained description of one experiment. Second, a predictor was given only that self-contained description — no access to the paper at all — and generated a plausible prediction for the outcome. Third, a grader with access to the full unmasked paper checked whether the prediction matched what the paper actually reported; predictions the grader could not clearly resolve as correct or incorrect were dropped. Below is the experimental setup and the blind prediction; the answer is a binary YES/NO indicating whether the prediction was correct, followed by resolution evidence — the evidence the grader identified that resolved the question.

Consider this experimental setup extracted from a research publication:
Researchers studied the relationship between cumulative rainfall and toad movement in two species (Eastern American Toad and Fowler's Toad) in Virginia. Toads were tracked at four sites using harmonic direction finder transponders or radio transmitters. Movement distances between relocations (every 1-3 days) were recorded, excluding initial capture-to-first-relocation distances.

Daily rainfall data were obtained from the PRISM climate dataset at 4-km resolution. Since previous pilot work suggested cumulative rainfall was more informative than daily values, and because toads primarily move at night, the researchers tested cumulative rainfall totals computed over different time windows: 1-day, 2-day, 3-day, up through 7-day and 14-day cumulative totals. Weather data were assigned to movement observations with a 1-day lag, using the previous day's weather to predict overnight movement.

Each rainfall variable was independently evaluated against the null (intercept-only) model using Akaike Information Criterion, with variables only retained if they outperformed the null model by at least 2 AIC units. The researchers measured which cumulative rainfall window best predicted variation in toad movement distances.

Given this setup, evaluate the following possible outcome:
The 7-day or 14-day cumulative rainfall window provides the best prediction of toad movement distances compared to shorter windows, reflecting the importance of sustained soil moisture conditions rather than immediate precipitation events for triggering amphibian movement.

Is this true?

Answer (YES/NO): NO